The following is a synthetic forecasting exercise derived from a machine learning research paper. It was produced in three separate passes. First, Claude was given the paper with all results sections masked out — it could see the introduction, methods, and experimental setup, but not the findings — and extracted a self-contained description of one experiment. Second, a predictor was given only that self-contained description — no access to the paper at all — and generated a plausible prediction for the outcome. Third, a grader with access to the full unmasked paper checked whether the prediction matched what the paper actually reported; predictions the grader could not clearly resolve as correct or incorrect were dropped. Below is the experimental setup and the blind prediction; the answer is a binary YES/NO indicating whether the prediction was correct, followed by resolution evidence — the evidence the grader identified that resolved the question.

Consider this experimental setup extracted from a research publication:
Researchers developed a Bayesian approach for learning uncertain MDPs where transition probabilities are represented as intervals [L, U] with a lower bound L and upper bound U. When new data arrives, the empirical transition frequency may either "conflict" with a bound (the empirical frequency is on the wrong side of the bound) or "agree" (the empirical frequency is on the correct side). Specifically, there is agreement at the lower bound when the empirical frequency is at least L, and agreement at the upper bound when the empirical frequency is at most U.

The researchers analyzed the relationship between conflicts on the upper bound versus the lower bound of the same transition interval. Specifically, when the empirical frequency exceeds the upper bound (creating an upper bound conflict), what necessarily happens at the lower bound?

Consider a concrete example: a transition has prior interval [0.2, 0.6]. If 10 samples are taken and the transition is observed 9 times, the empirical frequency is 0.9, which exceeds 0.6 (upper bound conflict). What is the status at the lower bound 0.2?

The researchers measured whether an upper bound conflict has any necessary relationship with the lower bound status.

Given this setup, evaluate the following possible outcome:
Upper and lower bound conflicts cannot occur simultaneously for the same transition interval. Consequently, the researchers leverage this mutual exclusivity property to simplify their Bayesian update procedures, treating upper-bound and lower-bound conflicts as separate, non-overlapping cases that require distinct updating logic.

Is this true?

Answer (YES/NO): YES